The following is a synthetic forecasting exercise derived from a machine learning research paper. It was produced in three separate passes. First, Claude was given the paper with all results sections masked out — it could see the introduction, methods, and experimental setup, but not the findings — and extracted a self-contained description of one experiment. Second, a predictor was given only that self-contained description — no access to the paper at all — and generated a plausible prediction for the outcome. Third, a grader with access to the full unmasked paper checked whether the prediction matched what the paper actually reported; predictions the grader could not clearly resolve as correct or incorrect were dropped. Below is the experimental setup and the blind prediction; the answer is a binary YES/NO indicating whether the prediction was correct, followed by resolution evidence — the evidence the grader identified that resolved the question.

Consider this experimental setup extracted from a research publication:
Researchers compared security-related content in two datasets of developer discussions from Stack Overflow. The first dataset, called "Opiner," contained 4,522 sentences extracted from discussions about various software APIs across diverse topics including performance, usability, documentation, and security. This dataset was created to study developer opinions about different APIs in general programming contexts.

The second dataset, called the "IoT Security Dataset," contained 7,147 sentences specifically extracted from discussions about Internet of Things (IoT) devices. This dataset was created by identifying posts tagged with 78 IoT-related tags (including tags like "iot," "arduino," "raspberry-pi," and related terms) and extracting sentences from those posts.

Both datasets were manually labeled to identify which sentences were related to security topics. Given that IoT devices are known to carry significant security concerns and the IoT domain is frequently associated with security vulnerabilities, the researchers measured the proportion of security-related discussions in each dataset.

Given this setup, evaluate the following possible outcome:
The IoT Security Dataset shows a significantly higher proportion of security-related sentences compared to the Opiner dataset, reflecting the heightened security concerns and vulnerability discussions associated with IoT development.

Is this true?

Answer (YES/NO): NO